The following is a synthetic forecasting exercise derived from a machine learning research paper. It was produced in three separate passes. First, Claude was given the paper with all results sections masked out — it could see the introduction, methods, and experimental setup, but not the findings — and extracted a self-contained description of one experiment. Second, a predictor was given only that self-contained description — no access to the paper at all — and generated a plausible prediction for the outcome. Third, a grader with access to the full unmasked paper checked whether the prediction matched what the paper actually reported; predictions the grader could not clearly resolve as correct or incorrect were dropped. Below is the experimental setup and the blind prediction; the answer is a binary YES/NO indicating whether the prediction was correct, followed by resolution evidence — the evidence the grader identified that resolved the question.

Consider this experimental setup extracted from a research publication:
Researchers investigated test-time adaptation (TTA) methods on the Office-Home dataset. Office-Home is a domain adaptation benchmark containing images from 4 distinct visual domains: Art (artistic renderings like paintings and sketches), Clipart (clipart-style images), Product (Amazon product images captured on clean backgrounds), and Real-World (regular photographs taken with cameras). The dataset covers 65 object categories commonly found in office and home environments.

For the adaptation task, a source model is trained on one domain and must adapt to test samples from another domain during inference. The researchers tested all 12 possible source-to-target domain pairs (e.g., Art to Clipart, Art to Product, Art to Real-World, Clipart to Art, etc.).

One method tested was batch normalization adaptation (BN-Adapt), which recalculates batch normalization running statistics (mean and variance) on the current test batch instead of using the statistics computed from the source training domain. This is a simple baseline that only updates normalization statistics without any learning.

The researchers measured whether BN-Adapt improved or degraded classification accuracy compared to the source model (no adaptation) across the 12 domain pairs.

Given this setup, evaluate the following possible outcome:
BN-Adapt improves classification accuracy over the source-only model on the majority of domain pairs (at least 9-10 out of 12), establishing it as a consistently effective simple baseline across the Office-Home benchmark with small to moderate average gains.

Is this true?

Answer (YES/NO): NO